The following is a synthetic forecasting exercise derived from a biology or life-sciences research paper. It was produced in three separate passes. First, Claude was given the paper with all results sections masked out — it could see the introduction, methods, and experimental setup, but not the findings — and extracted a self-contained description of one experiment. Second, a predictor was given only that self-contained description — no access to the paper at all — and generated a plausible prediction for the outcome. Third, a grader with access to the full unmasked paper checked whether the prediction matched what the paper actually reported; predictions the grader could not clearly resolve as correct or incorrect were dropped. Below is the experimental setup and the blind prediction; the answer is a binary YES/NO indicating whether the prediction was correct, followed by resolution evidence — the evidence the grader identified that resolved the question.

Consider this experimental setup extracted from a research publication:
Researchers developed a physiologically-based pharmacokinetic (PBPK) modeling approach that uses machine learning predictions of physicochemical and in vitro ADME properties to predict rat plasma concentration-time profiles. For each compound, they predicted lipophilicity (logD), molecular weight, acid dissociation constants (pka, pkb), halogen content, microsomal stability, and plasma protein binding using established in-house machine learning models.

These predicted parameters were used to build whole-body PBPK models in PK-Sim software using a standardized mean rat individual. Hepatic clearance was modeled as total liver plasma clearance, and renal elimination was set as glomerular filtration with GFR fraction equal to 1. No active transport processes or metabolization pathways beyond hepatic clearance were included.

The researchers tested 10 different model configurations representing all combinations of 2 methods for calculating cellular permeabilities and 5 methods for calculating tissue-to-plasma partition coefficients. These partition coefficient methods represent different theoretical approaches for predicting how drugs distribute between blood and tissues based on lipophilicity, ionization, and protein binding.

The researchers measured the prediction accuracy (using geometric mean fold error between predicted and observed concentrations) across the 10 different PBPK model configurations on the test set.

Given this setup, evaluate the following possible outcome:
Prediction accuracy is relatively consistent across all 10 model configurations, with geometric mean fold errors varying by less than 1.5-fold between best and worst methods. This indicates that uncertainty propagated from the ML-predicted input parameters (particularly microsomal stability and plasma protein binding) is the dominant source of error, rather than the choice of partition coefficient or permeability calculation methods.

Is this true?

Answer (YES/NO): NO